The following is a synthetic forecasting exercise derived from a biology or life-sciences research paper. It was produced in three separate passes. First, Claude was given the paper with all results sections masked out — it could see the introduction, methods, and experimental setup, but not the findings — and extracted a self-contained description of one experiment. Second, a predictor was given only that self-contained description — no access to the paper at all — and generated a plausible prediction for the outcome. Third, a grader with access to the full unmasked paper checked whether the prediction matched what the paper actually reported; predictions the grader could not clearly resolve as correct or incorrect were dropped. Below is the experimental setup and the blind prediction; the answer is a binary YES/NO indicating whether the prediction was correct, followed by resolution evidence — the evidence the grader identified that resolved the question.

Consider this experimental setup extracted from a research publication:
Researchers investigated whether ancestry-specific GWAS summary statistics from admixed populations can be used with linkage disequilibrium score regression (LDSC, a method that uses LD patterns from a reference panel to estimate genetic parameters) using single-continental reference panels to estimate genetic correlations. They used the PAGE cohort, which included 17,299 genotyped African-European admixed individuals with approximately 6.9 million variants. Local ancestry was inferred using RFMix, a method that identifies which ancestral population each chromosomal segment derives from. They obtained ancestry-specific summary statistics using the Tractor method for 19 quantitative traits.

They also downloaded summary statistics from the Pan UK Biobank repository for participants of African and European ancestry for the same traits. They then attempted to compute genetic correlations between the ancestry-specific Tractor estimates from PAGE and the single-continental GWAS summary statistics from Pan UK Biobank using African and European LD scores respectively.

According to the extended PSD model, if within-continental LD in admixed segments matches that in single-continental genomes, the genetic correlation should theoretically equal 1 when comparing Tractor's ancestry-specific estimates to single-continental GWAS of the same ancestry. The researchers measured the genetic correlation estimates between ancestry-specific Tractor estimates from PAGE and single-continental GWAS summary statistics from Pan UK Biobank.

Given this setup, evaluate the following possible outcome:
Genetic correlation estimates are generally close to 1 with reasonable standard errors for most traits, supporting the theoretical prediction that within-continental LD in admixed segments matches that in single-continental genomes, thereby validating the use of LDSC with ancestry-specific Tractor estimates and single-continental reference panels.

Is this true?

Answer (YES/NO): NO